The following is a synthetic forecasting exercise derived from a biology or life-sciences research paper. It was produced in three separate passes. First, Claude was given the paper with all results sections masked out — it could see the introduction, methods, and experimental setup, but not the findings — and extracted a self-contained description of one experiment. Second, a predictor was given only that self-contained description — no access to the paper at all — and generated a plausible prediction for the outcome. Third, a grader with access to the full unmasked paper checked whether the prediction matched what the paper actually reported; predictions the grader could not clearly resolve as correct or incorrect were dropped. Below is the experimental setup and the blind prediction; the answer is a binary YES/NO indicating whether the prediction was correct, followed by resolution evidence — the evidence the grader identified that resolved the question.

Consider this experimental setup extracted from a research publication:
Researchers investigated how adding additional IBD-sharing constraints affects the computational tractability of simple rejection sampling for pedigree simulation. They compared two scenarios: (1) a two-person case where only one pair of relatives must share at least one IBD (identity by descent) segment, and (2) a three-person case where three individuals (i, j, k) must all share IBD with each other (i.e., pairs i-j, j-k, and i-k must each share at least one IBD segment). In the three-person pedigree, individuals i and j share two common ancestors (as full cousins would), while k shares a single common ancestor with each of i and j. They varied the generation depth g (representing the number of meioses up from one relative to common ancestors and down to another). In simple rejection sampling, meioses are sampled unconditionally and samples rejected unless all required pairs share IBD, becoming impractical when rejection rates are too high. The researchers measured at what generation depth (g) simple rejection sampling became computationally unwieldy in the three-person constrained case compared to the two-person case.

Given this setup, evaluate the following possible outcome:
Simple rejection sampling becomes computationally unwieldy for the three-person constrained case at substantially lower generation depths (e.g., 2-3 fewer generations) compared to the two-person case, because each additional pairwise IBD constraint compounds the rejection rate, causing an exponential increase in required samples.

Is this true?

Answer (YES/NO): NO